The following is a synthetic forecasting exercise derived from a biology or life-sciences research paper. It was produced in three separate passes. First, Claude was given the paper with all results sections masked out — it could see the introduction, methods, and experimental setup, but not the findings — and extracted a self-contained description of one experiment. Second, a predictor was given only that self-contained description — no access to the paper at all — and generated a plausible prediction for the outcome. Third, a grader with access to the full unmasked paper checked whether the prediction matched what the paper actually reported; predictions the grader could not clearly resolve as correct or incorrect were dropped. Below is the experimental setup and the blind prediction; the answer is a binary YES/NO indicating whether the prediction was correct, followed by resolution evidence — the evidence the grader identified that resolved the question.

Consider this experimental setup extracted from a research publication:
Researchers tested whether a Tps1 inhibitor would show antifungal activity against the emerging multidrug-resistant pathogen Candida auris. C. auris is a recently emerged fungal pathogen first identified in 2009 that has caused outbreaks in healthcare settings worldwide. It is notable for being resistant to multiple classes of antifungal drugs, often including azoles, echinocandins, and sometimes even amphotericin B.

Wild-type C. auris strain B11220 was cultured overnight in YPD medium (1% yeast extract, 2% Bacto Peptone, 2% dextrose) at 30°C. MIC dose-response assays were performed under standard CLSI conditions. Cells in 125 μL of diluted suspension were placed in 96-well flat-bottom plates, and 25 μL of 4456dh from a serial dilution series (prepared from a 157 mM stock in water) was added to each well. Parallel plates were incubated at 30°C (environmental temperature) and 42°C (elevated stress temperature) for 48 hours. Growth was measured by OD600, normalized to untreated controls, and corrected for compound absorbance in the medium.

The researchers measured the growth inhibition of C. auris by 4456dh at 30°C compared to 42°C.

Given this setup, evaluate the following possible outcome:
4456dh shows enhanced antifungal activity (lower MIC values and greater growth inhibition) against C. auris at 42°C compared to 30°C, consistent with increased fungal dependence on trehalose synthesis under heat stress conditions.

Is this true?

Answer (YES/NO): YES